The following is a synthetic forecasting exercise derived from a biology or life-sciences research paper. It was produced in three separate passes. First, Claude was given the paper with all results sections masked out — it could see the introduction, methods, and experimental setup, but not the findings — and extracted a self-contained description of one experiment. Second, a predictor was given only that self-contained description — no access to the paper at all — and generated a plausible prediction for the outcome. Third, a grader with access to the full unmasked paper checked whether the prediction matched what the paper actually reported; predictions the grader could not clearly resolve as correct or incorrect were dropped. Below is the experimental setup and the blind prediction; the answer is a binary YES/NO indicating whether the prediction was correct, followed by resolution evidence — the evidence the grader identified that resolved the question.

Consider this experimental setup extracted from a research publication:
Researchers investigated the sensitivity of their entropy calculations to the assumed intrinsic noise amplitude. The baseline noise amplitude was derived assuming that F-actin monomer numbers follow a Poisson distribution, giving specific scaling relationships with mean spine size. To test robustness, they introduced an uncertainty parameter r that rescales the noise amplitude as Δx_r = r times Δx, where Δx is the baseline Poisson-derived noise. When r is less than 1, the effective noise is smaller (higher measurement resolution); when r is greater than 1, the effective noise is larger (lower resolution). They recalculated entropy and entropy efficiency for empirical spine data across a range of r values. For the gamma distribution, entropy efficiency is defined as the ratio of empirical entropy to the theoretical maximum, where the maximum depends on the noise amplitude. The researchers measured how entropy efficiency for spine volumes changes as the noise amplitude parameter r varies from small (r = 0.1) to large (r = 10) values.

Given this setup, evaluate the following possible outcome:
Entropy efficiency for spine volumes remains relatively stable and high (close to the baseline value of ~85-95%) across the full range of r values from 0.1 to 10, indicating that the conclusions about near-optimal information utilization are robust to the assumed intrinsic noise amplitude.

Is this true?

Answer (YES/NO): NO